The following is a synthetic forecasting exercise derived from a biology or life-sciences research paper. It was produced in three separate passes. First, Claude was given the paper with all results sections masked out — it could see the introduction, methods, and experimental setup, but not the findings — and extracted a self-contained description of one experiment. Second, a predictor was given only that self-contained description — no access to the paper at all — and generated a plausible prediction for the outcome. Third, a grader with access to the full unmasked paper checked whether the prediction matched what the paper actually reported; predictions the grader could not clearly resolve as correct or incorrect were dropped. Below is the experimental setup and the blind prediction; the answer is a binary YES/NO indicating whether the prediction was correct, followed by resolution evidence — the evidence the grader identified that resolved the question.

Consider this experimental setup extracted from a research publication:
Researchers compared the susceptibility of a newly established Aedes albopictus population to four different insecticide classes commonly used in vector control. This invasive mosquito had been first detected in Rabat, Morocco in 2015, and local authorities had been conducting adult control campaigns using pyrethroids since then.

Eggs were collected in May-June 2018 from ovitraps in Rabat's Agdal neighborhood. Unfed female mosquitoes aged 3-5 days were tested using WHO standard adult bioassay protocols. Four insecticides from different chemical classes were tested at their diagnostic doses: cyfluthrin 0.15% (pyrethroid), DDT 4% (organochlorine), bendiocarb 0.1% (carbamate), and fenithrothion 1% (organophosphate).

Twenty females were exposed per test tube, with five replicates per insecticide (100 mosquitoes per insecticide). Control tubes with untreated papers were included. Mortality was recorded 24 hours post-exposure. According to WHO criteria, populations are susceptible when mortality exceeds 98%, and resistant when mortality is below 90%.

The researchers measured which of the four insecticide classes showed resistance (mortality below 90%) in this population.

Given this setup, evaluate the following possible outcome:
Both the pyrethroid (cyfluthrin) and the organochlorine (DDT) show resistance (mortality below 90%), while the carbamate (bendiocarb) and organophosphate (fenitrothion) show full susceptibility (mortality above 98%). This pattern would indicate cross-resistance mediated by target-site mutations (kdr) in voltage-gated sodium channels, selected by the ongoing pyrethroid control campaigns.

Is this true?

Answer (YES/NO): NO